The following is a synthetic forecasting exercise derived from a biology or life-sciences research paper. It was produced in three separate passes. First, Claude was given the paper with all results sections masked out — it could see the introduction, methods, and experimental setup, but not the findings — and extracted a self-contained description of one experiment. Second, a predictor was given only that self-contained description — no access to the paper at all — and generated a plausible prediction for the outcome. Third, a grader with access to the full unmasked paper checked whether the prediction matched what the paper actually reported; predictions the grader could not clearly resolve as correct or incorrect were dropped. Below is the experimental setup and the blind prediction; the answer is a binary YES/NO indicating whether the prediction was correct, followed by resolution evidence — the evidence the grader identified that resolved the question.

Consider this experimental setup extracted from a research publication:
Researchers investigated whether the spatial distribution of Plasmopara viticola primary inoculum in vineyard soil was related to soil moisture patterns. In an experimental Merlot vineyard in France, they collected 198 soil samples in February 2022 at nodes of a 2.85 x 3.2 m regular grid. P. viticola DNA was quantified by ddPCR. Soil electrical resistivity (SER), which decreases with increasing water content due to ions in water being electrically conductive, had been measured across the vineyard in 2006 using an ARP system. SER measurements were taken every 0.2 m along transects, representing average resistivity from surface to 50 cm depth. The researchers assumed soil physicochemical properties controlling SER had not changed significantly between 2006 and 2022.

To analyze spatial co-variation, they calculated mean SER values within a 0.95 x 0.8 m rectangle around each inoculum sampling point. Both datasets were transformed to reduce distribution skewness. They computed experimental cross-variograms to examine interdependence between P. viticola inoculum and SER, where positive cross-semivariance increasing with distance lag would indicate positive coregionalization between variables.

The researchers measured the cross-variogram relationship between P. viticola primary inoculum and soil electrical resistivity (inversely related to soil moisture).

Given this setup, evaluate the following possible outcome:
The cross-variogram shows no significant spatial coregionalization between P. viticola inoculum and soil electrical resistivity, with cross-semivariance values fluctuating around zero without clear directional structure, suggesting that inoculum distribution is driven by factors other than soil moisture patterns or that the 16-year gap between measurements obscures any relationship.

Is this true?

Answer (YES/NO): NO